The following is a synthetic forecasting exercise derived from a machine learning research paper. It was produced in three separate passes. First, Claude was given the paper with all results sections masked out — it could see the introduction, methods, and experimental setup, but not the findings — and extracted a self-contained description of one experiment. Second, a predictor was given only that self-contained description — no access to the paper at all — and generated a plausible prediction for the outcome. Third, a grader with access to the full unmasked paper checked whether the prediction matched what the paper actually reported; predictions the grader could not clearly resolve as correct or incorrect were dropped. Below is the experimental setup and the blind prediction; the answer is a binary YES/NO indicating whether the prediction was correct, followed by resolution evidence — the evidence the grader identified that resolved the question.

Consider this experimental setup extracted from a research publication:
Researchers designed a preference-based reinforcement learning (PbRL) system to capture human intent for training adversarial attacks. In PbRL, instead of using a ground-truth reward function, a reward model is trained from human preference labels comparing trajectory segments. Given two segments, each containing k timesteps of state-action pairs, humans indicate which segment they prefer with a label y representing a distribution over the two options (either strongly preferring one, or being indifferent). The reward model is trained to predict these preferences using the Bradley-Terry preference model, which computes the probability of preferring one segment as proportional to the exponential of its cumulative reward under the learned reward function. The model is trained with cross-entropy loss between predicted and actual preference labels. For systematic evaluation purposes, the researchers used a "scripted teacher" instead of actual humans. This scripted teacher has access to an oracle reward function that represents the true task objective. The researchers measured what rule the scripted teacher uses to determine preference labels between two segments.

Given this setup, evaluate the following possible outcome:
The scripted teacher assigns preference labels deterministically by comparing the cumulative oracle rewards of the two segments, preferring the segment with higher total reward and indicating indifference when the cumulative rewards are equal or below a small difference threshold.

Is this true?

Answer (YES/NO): NO